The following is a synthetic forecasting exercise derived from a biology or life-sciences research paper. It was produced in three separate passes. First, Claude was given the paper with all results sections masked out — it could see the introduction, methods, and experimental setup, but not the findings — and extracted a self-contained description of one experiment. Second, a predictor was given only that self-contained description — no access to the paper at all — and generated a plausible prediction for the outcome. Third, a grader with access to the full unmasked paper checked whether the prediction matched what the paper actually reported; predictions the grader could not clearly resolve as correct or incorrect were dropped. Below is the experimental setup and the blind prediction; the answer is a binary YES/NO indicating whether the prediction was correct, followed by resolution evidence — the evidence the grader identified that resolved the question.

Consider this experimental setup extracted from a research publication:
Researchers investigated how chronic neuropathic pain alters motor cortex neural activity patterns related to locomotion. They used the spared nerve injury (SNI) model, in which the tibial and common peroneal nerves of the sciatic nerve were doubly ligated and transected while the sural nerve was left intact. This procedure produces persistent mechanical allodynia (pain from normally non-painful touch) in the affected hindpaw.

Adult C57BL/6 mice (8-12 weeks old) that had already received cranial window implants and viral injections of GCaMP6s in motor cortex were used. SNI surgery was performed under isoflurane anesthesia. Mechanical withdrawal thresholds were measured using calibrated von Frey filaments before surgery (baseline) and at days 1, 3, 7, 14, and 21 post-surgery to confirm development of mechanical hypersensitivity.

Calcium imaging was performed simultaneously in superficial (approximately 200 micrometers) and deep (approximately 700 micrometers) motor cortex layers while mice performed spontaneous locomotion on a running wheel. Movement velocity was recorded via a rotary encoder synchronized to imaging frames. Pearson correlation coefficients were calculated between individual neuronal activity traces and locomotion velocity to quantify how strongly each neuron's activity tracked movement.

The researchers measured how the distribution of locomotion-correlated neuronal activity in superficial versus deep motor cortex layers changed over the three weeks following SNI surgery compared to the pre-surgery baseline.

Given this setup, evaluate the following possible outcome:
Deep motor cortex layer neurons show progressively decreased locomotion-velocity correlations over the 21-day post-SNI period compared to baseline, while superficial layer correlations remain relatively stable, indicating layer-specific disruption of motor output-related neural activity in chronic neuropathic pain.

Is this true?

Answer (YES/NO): NO